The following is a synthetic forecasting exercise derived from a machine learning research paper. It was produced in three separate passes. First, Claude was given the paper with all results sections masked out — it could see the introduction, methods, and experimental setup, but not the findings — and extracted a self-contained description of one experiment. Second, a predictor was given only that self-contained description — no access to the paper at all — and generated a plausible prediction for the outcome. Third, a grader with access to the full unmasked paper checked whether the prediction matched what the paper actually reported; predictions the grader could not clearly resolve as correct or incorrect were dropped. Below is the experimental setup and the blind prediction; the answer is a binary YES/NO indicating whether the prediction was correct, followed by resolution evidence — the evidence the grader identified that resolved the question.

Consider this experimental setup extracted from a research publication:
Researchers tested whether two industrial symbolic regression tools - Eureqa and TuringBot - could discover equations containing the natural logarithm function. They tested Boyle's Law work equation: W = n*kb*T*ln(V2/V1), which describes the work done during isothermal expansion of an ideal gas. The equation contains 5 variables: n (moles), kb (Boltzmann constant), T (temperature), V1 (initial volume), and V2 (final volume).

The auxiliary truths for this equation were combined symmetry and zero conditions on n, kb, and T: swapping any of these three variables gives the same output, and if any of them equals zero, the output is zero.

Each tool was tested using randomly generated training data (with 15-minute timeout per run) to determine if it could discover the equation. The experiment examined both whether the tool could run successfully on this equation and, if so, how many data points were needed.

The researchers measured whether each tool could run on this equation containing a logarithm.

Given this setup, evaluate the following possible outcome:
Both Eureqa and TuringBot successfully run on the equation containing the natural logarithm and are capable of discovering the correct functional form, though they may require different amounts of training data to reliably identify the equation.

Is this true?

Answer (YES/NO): NO